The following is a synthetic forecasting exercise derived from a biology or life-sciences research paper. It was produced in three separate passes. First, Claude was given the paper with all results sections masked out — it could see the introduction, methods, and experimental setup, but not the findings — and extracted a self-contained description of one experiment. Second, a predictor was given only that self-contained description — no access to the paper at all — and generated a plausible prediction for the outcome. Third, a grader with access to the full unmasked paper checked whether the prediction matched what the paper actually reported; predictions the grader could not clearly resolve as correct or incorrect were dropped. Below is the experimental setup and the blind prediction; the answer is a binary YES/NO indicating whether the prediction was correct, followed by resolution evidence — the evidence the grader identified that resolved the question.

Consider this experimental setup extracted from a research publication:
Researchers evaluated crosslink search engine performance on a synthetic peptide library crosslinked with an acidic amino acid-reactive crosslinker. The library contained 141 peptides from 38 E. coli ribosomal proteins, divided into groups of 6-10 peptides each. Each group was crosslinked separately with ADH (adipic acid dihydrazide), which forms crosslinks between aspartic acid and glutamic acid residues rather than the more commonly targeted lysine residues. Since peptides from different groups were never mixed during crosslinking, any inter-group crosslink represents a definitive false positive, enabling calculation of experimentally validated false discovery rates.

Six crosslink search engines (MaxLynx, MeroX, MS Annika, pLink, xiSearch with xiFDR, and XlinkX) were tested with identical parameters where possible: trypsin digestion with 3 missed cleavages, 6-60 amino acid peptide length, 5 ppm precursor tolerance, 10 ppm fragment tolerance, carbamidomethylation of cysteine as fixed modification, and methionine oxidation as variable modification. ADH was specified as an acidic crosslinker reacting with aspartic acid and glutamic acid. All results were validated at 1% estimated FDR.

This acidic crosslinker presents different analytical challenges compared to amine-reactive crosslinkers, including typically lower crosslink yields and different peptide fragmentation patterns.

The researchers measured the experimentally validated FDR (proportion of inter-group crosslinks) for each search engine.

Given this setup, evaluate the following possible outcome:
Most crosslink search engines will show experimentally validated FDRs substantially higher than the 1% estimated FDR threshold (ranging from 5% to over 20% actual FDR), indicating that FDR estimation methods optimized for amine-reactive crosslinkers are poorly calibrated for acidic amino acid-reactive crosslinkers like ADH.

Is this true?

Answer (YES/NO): NO